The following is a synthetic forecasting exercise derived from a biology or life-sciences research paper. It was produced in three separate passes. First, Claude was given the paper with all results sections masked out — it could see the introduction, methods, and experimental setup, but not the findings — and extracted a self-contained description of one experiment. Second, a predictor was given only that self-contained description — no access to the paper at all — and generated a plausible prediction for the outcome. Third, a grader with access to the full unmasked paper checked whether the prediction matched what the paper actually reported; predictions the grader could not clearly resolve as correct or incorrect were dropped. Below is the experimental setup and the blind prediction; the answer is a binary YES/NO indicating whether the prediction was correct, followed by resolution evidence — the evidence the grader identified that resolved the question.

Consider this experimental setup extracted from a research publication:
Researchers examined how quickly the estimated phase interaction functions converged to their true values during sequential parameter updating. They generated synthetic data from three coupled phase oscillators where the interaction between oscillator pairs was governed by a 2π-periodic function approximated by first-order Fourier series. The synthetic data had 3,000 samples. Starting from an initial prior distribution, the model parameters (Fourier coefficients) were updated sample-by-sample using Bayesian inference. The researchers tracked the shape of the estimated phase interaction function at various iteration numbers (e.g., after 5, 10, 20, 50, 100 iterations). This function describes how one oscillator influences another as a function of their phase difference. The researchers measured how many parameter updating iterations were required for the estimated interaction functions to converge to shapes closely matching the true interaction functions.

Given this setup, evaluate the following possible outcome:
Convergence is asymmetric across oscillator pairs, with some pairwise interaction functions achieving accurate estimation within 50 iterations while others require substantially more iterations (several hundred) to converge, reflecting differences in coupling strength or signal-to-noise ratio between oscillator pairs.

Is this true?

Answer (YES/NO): NO